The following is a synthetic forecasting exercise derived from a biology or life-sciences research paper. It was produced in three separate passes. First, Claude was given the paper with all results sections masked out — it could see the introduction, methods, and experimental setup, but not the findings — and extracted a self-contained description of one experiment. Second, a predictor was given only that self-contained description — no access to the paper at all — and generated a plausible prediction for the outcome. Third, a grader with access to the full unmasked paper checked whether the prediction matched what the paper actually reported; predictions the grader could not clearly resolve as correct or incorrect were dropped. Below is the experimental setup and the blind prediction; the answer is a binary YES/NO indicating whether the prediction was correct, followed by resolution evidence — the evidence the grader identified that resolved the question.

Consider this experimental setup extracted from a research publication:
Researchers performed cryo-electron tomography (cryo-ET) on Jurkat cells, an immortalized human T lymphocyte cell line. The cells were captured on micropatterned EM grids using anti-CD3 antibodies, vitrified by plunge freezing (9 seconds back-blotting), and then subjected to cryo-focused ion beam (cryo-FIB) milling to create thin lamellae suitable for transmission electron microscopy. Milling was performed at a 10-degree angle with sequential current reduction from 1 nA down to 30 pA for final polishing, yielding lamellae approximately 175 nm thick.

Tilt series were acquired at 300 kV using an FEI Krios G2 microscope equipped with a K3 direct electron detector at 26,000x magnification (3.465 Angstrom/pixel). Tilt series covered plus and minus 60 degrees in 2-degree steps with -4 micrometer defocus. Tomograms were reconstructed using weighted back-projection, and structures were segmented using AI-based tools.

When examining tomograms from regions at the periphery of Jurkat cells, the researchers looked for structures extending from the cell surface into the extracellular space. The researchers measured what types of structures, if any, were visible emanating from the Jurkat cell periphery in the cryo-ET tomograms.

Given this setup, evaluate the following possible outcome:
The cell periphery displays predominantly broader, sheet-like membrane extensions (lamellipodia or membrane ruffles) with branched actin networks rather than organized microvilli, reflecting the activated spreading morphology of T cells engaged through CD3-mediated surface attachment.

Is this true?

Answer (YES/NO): NO